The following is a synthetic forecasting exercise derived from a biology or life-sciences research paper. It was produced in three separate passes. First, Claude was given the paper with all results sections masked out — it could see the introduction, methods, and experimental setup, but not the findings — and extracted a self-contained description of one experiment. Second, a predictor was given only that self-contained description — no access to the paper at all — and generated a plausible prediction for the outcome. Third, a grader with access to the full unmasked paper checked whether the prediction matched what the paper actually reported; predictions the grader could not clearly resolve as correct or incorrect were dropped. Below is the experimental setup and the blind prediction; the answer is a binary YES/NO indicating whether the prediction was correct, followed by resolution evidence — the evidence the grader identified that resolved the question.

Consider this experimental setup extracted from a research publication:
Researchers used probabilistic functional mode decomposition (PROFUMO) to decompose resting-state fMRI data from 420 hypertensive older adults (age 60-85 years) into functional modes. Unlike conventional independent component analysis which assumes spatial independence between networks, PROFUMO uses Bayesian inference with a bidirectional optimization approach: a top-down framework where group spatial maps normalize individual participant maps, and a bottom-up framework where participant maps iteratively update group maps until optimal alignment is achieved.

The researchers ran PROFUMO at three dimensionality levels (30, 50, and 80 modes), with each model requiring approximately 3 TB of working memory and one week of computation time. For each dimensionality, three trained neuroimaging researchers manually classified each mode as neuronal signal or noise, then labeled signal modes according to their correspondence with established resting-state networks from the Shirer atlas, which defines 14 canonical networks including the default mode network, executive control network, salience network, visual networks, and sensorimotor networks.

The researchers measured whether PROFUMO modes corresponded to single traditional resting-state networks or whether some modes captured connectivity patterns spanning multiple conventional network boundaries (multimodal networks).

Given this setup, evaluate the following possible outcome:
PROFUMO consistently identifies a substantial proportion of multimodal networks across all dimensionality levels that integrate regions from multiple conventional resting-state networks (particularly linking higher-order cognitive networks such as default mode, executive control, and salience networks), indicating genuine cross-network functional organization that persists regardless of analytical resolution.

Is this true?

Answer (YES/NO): NO